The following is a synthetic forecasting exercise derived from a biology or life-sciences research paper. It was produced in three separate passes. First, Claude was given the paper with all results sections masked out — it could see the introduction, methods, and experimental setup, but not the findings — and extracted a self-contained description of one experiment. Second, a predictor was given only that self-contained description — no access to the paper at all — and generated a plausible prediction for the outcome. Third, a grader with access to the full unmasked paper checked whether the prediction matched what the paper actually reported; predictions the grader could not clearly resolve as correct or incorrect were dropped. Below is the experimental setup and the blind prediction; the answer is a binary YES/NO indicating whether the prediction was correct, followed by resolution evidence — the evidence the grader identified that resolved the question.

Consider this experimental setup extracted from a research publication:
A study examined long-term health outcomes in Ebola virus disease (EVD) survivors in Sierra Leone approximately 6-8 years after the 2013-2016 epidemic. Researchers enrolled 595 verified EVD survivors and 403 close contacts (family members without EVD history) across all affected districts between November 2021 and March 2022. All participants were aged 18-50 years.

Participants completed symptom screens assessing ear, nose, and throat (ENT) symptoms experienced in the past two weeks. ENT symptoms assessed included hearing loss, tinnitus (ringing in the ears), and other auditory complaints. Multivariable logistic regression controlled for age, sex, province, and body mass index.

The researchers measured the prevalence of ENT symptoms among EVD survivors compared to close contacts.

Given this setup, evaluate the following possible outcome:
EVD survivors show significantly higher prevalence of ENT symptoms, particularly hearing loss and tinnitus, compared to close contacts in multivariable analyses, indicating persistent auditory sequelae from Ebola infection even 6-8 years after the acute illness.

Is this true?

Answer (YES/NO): NO